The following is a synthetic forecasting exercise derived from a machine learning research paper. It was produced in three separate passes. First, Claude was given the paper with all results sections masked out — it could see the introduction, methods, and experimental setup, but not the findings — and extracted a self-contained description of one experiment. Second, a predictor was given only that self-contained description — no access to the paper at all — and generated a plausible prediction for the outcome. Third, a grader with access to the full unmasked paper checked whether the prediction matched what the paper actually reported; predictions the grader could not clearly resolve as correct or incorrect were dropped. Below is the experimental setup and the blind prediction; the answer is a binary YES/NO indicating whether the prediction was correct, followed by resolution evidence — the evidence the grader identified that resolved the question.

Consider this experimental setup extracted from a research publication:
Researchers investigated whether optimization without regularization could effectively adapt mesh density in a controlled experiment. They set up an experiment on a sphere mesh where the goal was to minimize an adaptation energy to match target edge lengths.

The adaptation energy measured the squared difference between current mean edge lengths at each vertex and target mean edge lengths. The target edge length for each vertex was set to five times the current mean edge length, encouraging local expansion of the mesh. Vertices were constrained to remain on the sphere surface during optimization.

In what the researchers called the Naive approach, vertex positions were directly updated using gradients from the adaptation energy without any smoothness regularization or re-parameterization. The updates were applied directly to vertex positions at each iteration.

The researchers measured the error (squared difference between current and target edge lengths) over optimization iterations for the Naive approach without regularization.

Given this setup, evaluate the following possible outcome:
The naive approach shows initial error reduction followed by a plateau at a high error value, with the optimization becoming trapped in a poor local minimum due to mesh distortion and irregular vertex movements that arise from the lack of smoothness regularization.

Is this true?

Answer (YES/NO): NO